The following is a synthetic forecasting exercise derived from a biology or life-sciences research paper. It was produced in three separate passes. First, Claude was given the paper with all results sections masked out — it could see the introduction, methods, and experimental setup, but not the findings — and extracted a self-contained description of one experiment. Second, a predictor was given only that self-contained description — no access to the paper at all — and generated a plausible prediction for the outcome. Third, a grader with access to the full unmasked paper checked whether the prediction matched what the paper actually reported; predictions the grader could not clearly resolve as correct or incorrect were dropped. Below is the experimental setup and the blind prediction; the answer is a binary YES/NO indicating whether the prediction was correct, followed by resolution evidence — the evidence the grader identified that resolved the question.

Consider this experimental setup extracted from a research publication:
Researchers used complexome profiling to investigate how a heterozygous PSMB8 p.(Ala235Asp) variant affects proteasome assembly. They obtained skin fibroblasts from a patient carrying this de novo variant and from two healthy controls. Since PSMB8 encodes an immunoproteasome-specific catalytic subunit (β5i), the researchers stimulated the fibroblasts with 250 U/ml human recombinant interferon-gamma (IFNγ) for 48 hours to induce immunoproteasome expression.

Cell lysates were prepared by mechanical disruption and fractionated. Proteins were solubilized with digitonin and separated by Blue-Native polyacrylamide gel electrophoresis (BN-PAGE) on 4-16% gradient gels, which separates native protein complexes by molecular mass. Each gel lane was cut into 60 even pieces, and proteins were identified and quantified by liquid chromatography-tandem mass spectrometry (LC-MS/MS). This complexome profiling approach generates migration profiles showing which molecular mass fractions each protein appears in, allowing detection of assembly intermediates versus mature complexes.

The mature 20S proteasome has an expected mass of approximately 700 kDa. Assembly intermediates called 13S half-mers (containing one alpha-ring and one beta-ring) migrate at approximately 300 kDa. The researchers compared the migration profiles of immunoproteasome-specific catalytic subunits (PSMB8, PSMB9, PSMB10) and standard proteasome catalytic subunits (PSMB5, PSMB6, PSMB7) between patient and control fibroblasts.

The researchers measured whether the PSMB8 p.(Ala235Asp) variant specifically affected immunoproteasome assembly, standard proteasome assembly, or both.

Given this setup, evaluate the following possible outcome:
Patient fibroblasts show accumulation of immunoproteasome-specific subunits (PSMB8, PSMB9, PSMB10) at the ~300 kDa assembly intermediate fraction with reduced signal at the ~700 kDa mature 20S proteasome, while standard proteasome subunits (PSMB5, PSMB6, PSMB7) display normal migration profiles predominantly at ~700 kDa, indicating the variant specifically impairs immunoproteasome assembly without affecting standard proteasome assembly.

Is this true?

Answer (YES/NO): NO